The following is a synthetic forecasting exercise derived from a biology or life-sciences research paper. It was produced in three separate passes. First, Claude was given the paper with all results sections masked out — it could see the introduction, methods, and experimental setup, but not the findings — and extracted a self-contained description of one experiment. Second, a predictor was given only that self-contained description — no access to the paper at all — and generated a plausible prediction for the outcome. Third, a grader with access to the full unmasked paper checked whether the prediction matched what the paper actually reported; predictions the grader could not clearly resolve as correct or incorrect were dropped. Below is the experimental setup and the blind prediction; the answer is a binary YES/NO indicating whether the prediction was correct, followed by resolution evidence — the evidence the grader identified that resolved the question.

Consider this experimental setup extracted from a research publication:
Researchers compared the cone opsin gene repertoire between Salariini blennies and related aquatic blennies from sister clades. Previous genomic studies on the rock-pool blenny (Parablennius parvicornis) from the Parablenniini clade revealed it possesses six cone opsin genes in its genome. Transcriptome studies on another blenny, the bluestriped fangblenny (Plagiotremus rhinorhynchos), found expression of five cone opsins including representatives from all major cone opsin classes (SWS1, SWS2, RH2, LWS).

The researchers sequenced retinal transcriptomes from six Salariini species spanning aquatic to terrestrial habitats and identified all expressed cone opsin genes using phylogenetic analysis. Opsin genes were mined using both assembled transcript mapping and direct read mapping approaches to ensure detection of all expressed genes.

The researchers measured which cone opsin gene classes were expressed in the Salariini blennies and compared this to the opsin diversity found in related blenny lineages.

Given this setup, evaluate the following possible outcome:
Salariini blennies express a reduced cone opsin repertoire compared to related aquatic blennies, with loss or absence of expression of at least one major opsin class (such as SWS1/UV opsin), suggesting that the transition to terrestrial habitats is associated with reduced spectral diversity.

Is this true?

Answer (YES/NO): NO